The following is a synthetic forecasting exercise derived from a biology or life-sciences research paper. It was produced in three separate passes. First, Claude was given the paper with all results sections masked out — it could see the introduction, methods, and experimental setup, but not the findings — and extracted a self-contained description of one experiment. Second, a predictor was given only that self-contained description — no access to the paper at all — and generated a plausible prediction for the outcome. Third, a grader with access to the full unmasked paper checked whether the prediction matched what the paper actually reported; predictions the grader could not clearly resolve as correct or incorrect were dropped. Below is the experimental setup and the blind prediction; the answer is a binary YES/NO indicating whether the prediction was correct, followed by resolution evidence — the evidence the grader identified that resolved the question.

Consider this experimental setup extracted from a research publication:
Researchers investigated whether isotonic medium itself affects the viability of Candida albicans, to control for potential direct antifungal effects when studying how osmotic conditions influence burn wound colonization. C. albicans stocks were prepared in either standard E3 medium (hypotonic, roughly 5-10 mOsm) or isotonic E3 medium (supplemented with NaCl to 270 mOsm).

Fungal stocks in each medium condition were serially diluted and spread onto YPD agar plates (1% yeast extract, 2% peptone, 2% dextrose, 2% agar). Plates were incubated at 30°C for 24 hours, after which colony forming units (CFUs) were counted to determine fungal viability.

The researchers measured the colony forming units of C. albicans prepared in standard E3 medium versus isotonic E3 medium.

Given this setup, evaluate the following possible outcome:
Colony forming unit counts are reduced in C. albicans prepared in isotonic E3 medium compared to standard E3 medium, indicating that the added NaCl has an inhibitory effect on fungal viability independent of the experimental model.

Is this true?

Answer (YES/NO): NO